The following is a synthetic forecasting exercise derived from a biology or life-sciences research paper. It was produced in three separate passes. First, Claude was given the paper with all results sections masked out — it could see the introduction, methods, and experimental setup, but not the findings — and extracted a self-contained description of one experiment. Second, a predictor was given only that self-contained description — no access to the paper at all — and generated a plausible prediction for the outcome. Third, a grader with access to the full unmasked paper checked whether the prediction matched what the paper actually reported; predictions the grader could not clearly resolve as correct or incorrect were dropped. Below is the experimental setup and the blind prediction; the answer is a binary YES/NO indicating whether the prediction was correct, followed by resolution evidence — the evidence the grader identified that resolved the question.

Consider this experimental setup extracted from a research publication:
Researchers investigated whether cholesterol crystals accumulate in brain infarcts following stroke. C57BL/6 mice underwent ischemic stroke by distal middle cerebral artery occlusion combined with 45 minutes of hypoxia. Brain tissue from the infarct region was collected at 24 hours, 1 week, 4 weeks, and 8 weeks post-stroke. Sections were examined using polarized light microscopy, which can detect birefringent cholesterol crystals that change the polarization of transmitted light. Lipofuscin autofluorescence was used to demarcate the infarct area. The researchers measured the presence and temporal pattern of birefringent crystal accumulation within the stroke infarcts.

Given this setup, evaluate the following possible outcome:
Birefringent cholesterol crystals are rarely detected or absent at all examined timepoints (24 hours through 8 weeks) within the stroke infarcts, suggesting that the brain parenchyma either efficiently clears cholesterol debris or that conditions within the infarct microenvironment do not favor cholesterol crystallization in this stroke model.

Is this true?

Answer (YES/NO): NO